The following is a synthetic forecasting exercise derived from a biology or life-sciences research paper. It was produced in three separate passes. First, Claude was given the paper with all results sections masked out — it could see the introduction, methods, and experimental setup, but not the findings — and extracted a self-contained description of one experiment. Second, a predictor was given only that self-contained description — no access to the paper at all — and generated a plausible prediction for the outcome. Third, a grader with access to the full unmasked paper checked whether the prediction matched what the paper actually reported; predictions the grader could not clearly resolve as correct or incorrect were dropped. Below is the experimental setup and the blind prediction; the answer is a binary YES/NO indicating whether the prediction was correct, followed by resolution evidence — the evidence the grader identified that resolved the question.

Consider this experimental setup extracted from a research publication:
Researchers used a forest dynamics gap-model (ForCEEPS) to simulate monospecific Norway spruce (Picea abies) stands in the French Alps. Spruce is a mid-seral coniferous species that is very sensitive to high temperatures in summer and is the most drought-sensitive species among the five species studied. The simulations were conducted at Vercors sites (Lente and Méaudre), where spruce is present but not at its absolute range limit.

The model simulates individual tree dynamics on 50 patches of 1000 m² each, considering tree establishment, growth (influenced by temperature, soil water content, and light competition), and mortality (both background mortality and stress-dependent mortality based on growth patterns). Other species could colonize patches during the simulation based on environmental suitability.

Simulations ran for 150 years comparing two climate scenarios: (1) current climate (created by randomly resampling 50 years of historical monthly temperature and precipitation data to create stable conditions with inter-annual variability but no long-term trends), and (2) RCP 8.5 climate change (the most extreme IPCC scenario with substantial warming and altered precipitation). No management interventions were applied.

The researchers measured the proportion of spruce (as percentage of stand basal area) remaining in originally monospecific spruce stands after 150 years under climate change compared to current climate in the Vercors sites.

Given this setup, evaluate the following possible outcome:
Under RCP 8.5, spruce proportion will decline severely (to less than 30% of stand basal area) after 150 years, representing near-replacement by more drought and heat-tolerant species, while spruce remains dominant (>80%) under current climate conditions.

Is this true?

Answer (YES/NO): NO